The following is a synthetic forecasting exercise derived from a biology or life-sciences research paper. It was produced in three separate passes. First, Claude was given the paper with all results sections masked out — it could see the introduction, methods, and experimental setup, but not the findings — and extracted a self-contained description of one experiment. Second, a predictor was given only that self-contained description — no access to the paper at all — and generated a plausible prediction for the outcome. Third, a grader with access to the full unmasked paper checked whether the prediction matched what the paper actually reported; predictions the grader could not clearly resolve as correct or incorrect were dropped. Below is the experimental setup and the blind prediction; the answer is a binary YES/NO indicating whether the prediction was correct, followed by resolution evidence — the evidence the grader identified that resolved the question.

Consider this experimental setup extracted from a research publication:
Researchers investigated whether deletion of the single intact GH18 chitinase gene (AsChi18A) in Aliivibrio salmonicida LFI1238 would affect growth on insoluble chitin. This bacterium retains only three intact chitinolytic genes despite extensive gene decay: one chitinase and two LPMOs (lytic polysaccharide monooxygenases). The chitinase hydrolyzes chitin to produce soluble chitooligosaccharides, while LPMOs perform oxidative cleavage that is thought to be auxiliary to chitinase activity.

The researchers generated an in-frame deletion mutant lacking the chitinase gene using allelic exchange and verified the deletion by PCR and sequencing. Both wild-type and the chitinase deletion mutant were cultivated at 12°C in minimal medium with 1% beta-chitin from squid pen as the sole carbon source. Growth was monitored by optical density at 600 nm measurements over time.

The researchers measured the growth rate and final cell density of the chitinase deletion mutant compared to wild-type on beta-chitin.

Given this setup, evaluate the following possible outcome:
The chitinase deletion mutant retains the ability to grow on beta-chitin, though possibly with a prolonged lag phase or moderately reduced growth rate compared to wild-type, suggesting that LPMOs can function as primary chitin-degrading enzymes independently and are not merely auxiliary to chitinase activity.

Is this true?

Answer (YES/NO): NO